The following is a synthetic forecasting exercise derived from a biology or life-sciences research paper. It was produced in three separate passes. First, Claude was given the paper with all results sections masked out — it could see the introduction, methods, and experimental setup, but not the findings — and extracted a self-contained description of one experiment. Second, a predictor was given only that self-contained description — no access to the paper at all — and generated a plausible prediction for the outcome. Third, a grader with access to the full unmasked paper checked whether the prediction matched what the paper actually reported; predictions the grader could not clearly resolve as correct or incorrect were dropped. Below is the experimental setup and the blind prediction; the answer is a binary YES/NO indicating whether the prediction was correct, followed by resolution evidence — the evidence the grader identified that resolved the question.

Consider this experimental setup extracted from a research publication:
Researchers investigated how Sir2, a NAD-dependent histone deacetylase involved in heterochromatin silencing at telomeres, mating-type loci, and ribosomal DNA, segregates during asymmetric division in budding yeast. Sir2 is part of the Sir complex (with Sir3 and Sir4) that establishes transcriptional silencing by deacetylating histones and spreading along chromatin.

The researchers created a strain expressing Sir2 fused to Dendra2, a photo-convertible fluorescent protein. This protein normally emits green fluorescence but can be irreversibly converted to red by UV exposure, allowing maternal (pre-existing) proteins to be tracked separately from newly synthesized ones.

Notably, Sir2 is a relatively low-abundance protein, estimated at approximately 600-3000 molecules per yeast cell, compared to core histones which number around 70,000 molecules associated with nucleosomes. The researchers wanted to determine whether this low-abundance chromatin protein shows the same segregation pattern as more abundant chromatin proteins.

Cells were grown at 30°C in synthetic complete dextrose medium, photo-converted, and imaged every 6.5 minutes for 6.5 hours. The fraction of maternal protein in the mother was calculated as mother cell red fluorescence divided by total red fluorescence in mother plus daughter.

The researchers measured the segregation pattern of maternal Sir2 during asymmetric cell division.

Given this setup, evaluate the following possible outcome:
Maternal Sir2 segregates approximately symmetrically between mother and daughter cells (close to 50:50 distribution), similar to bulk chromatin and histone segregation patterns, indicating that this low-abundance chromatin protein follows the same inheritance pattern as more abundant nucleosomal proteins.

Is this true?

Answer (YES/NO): YES